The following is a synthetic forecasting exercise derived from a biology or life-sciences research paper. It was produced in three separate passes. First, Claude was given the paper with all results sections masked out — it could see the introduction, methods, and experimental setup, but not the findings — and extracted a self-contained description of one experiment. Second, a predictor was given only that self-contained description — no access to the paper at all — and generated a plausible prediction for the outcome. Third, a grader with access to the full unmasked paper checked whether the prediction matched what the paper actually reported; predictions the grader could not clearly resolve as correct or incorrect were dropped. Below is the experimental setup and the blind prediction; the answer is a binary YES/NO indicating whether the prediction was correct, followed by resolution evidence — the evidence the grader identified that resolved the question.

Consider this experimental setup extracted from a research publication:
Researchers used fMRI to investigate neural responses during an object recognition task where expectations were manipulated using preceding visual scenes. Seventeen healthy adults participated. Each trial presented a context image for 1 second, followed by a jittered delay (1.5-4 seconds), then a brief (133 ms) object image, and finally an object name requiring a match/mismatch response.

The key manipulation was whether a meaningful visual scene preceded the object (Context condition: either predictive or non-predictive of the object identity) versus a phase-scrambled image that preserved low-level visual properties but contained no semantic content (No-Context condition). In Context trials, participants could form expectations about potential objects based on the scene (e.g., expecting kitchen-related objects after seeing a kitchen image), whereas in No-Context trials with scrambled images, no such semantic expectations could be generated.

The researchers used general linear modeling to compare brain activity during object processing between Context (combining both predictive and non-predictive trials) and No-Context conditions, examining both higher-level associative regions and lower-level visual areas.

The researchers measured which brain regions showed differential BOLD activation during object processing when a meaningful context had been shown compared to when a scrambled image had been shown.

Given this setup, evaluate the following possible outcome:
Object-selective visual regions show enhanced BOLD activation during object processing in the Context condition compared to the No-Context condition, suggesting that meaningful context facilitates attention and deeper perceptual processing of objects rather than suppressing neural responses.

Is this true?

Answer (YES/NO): NO